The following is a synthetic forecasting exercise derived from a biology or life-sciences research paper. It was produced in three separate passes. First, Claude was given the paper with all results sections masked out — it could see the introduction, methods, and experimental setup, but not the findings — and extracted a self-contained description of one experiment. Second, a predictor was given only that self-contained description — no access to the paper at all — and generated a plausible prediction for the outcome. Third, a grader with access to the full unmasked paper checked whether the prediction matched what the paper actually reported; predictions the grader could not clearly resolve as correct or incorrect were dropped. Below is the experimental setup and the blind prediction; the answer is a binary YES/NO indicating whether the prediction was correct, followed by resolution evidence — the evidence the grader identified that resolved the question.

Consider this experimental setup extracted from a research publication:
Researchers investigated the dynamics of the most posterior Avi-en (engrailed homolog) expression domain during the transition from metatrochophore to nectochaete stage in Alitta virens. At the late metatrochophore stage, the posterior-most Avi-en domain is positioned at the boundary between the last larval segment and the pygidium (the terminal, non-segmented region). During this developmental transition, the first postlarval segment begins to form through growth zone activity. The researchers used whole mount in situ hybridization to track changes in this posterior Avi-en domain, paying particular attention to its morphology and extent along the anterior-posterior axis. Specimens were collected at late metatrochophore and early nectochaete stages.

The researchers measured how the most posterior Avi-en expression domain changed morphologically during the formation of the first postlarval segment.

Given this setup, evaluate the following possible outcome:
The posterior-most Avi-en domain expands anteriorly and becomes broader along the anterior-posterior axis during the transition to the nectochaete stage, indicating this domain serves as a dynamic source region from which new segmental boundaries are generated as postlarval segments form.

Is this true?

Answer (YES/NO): YES